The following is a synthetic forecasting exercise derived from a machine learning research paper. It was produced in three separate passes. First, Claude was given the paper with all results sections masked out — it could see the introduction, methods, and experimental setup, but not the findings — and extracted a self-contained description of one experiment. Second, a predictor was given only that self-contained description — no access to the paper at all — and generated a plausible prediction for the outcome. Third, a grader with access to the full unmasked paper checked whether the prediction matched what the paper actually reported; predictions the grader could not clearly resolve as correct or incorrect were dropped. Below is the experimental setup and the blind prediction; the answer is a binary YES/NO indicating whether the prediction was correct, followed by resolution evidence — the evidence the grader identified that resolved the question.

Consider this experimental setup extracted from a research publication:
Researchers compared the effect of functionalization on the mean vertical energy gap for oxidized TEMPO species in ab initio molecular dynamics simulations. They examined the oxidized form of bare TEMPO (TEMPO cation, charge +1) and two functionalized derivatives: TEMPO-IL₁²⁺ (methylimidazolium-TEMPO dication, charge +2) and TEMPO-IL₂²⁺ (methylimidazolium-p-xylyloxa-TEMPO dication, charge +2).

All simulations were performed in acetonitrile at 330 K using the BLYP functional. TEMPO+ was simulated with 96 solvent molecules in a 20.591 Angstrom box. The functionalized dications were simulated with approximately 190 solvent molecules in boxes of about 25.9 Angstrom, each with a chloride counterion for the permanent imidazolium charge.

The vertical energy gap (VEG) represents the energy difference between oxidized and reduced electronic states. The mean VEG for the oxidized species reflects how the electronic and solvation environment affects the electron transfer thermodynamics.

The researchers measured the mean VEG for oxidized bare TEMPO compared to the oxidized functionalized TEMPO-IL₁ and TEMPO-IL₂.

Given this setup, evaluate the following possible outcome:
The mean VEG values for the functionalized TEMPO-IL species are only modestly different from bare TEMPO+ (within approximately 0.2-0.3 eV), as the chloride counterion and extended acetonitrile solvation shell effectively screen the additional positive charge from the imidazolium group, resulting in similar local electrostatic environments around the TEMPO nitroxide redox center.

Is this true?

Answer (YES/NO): NO